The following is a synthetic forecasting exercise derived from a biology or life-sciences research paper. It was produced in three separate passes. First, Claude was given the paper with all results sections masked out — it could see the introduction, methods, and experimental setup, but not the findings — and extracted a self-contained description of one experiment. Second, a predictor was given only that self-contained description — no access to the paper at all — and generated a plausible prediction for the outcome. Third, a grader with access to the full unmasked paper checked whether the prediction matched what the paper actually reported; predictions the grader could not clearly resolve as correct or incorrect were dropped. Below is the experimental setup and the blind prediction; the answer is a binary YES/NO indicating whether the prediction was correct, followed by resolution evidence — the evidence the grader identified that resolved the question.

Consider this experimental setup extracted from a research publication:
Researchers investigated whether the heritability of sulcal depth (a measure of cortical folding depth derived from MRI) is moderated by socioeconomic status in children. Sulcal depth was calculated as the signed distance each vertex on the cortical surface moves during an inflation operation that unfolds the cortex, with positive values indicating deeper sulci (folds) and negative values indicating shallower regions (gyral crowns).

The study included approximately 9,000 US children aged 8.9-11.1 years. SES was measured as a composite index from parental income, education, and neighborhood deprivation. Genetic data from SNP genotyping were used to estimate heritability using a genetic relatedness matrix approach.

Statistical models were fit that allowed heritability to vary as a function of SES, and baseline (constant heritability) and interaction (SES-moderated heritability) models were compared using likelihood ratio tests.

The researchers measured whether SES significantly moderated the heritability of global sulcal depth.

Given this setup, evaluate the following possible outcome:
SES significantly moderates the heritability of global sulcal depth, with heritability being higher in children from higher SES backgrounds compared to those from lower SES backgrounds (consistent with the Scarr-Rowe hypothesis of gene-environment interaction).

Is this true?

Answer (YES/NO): NO